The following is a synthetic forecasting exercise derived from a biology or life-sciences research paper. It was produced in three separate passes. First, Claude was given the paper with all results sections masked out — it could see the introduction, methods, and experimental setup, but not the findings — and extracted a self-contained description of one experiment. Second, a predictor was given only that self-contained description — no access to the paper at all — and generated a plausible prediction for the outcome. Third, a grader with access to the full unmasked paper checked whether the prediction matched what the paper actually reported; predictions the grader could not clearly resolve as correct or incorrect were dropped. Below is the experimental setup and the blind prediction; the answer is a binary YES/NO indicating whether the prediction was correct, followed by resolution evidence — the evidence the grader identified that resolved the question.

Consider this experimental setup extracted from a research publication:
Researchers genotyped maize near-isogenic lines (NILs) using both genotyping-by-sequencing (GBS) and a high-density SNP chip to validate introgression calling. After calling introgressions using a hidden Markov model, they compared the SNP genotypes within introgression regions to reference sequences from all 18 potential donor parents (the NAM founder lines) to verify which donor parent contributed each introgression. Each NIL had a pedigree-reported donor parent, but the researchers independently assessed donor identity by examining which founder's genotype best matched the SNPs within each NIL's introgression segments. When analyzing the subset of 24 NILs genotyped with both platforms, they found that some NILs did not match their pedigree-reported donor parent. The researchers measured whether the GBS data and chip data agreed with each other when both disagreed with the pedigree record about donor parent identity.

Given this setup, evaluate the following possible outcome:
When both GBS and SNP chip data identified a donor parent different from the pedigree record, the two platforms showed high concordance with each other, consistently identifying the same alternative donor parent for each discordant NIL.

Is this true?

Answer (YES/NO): YES